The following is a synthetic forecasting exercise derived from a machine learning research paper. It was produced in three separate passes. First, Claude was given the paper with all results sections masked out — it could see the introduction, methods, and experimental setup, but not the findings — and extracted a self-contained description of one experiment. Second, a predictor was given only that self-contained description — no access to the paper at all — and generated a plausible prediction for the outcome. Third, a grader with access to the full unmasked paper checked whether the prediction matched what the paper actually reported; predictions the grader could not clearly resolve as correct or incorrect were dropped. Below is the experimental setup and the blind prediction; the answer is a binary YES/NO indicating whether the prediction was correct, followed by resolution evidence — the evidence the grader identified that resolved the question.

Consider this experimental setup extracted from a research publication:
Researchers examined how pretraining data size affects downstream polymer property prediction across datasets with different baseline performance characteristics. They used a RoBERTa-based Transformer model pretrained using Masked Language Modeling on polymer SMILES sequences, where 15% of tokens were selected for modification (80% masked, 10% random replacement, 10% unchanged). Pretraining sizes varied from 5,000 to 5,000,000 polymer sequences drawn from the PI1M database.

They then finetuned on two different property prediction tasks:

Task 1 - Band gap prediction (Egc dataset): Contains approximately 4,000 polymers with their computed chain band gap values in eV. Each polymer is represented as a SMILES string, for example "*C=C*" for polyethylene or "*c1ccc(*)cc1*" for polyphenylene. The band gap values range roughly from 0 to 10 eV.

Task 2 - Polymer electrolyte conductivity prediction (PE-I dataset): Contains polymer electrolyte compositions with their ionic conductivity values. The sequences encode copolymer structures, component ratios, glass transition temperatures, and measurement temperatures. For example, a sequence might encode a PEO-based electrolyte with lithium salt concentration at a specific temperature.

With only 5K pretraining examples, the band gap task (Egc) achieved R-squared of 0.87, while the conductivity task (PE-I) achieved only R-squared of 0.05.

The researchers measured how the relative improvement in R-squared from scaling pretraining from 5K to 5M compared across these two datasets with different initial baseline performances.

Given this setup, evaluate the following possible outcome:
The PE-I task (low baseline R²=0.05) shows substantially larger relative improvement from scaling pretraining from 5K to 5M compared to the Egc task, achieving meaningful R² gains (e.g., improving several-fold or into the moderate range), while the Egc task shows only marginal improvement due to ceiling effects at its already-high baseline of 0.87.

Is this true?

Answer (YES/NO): YES